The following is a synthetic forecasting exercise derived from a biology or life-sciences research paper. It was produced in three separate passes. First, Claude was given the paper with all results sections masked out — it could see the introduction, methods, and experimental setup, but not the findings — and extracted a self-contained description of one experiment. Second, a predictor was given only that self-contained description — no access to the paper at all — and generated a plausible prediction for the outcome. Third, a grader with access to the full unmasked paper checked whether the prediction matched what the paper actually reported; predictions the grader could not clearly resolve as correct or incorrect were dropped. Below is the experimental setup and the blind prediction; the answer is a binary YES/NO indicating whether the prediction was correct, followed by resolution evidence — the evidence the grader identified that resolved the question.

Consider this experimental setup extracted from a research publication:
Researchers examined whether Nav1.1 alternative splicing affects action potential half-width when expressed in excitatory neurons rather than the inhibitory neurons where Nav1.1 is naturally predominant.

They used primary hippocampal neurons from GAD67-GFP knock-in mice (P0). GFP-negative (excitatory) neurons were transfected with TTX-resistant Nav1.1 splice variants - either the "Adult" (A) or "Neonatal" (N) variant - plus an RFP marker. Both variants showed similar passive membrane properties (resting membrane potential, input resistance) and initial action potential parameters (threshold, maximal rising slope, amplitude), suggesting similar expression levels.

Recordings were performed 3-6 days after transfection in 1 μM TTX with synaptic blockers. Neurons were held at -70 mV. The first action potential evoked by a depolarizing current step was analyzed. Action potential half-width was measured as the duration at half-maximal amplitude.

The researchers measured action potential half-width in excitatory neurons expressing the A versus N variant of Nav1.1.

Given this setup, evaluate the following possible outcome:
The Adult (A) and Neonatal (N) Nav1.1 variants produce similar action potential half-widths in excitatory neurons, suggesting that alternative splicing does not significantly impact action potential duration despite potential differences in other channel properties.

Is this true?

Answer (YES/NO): YES